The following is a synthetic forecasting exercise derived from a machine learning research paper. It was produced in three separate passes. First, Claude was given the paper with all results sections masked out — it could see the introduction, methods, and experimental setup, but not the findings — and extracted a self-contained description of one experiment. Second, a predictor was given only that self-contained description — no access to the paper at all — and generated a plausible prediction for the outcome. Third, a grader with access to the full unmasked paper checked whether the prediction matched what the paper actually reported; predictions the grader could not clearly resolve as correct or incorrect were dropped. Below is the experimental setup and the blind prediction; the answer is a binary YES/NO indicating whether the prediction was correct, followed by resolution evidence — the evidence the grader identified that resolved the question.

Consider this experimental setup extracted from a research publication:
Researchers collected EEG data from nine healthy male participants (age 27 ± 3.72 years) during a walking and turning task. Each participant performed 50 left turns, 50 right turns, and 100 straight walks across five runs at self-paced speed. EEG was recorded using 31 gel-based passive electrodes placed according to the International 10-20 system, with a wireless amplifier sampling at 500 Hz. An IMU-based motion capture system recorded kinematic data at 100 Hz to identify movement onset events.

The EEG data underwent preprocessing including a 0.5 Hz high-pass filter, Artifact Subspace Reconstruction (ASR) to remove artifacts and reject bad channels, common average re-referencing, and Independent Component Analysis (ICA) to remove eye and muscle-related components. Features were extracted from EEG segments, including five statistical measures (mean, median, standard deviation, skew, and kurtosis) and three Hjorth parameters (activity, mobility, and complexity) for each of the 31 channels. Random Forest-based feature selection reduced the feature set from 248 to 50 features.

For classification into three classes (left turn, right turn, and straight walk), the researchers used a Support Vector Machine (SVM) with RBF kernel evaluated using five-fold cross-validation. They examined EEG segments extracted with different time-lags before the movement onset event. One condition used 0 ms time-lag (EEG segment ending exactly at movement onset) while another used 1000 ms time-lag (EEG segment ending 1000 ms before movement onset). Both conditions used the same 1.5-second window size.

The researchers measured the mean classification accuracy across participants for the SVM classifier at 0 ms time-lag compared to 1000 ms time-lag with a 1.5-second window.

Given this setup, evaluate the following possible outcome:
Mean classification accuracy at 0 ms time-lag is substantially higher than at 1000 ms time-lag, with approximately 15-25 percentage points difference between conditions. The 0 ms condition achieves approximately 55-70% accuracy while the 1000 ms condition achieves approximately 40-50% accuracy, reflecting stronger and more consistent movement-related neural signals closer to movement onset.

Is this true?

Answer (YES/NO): NO